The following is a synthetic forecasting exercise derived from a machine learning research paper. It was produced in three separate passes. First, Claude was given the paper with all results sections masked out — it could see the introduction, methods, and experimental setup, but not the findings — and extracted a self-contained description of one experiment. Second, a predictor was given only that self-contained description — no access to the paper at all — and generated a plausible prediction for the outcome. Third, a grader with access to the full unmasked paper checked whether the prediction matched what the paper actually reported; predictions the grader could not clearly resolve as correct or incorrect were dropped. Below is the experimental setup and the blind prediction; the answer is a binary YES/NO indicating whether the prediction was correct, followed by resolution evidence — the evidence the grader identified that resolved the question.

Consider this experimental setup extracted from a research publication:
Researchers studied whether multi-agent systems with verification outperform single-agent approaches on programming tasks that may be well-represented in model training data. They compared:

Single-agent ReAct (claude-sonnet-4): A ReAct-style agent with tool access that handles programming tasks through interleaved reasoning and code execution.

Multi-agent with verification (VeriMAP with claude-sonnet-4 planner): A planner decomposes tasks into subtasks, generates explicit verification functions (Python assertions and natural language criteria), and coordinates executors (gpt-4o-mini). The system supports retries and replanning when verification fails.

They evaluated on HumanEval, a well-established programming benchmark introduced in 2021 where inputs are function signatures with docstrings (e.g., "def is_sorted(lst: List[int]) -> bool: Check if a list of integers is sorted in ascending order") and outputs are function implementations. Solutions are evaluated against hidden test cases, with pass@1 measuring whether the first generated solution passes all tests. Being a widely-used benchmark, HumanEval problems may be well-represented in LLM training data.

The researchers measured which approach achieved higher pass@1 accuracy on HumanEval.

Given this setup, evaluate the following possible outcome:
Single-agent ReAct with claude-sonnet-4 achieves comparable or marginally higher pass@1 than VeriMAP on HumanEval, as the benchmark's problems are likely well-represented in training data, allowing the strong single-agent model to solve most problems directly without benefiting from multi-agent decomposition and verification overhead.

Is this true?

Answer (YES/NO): YES